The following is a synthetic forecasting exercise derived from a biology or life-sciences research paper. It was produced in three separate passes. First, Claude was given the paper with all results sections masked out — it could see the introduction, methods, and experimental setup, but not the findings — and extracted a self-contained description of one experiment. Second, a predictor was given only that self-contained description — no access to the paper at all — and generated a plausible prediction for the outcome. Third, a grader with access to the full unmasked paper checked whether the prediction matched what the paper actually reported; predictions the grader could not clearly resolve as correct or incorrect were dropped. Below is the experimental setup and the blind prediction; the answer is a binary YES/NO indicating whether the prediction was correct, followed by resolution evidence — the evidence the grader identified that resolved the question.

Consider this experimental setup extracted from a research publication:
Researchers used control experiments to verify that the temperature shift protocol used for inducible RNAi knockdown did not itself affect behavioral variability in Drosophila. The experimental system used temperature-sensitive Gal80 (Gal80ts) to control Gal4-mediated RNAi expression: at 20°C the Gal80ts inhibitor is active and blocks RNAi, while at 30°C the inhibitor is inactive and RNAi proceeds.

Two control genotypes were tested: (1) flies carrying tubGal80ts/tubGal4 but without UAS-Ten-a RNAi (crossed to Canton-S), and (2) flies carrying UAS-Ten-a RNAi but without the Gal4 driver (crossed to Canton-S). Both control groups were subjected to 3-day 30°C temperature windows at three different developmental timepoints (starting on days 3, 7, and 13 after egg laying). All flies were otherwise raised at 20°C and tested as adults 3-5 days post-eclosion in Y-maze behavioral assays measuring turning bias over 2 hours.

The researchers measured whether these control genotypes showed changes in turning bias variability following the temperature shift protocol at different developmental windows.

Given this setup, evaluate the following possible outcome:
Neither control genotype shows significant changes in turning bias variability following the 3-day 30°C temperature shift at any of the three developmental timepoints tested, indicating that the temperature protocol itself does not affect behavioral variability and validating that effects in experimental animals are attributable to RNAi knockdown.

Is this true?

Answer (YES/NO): YES